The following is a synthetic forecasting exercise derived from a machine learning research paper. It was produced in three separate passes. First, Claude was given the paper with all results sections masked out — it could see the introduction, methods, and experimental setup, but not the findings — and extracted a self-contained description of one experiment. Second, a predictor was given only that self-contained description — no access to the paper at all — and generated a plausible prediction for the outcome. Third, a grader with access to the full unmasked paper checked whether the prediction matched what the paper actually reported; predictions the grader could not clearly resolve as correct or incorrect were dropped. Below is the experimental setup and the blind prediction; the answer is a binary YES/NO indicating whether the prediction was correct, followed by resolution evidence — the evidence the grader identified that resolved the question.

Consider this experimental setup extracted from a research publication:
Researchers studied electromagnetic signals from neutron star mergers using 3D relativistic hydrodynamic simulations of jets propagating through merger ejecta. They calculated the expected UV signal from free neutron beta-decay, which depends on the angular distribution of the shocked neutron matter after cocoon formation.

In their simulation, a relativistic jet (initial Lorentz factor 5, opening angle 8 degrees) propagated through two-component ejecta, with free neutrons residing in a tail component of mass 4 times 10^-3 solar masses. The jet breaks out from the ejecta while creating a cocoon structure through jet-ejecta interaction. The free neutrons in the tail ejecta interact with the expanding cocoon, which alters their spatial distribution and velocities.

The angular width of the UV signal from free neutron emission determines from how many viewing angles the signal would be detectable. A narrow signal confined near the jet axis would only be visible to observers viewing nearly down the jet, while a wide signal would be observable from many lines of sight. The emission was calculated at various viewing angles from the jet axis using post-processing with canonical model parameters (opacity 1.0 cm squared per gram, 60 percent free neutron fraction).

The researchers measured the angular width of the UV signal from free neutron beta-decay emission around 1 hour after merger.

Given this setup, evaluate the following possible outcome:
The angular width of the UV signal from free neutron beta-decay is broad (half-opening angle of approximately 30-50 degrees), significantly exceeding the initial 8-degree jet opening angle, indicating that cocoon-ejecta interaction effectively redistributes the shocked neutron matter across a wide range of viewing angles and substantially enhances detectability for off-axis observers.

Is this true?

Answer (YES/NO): NO